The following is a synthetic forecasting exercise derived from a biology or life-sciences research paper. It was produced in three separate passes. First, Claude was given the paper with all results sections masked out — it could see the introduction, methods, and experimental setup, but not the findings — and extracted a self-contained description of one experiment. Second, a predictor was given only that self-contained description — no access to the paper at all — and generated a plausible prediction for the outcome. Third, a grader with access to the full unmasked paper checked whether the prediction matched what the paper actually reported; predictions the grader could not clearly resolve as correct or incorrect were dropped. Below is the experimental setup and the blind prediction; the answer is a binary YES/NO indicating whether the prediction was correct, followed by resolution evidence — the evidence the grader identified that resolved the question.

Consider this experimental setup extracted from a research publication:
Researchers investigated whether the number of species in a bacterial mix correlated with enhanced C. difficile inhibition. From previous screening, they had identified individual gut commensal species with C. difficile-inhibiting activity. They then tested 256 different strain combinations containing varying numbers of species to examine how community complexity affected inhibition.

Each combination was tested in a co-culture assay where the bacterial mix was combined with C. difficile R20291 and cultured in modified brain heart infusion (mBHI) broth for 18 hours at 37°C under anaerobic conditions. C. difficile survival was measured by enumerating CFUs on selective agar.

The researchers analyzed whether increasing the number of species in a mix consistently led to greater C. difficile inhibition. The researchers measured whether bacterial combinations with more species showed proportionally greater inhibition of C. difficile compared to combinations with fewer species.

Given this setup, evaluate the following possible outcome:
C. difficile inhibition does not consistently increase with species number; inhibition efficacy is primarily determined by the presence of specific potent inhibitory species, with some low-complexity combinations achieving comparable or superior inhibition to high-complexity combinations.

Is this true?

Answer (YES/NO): NO